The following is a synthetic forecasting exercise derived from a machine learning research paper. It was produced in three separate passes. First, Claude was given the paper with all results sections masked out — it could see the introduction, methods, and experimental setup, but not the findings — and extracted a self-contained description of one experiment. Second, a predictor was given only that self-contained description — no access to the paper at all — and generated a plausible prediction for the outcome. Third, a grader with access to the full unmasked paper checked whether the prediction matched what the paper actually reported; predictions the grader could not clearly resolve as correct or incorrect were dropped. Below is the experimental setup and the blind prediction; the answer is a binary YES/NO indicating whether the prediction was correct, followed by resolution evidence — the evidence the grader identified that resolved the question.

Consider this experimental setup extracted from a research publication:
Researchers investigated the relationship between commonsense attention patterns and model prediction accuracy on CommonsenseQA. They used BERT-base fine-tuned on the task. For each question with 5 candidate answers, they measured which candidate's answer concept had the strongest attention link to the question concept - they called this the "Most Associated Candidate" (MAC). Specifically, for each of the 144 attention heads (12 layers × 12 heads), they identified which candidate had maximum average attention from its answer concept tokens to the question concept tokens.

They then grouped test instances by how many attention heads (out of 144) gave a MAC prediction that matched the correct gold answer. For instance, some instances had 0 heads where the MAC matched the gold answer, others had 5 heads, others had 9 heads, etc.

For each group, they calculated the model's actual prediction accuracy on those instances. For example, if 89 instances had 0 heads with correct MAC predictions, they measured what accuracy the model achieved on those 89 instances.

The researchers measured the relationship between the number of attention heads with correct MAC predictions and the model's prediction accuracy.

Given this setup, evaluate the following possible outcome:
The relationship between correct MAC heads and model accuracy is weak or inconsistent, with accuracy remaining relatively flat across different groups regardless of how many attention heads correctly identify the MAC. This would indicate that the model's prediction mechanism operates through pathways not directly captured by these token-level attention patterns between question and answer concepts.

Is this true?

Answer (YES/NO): NO